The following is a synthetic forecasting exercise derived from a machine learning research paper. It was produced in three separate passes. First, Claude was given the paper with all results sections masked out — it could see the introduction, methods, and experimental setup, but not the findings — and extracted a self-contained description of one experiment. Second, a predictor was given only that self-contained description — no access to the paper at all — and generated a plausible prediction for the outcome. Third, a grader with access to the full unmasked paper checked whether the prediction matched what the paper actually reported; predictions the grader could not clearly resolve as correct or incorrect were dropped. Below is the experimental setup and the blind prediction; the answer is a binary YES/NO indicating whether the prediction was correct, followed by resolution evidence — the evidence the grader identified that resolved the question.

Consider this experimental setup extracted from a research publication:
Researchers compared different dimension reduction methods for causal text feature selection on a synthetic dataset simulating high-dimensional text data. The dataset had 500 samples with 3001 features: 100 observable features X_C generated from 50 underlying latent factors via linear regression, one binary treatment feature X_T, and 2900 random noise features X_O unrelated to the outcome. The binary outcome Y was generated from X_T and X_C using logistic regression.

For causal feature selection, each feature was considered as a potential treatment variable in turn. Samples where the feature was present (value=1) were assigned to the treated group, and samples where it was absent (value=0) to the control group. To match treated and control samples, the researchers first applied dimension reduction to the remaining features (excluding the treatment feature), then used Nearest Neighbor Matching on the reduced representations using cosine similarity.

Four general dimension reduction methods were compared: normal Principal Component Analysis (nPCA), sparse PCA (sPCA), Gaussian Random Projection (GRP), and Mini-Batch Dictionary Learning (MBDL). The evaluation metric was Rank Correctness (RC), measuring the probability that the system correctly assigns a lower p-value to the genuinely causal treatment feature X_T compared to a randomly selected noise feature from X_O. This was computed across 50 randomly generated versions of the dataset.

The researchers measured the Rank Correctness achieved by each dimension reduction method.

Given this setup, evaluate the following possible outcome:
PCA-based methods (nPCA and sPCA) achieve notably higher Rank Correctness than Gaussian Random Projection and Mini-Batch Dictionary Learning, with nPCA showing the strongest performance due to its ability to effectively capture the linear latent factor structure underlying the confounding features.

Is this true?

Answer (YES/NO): NO